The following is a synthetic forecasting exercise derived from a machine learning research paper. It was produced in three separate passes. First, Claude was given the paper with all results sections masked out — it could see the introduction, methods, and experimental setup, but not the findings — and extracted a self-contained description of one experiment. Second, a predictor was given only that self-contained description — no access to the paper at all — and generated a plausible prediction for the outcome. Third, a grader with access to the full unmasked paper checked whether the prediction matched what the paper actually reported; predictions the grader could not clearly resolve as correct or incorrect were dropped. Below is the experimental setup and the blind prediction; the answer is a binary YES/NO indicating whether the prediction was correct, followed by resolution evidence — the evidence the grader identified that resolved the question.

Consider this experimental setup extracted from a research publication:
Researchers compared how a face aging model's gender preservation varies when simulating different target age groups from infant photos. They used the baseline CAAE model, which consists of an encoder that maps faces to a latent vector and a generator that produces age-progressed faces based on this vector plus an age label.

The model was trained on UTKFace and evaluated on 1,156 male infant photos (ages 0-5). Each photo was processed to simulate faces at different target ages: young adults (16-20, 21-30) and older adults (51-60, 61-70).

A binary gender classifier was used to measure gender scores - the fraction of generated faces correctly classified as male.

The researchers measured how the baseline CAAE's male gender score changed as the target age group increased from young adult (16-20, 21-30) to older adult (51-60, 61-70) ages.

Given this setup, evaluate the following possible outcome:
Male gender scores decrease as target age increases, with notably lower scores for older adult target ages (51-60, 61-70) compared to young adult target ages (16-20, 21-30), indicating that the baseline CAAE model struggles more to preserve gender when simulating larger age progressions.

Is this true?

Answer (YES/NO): NO